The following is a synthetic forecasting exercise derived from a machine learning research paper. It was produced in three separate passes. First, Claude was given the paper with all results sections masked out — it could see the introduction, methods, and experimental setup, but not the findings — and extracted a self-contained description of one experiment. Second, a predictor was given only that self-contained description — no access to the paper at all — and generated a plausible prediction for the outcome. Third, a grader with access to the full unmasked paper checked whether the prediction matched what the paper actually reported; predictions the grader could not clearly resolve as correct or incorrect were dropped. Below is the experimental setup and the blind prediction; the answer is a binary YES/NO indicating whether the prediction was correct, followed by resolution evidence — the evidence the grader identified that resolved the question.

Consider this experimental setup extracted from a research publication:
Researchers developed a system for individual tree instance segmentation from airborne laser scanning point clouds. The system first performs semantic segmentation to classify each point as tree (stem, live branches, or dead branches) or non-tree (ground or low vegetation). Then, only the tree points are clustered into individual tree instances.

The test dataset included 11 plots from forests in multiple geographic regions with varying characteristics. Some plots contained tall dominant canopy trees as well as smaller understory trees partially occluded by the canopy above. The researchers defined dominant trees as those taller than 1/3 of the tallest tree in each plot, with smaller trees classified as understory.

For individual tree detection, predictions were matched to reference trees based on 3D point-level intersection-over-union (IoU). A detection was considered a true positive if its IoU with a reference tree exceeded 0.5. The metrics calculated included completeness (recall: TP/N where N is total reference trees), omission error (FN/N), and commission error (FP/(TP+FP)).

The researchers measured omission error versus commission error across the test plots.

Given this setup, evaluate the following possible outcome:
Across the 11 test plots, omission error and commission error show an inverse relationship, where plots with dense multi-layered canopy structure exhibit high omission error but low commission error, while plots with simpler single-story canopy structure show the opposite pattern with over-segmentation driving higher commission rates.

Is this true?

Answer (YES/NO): NO